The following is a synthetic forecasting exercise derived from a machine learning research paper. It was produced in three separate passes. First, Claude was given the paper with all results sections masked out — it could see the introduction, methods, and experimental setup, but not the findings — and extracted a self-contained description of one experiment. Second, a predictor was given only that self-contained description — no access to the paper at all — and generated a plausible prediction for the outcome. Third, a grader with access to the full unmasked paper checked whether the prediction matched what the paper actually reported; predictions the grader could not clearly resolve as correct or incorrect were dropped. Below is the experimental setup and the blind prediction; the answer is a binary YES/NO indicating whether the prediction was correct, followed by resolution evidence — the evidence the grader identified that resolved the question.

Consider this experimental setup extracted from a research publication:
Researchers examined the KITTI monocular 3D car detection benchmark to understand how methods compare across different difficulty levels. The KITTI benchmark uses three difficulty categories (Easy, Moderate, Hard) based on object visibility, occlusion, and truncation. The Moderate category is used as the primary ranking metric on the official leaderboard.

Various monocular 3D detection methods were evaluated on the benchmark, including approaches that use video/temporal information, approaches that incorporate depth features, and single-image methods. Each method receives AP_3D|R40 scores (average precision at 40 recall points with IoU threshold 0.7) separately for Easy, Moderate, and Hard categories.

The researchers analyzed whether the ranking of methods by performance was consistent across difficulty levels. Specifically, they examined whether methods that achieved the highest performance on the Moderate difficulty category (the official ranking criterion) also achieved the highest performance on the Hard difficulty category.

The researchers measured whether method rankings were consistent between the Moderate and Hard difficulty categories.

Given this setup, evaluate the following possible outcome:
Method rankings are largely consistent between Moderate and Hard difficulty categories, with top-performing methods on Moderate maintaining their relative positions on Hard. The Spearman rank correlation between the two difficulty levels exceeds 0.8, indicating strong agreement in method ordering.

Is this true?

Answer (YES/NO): NO